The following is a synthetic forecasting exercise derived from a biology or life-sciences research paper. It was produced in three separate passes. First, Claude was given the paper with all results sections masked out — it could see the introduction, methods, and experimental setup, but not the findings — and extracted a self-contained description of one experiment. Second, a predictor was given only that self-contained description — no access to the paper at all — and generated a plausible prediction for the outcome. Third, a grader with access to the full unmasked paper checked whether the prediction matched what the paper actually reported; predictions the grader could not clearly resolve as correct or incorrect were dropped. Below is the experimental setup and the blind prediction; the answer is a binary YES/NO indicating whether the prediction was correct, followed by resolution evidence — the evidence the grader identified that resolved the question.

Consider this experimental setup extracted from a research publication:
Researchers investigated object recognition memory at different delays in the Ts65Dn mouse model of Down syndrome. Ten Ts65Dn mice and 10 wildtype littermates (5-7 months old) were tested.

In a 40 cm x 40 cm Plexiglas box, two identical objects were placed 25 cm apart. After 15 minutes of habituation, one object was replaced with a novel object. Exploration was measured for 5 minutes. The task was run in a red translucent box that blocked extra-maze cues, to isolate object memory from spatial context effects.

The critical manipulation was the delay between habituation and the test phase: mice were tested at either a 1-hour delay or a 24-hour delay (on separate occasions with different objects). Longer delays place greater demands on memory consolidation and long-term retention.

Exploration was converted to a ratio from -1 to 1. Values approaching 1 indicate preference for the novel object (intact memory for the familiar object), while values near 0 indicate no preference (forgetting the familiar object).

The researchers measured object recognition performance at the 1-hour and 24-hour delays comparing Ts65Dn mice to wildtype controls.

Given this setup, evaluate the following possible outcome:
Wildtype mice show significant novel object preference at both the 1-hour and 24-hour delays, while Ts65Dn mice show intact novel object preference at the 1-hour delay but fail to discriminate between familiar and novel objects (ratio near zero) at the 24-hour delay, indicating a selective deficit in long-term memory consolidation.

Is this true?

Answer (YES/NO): YES